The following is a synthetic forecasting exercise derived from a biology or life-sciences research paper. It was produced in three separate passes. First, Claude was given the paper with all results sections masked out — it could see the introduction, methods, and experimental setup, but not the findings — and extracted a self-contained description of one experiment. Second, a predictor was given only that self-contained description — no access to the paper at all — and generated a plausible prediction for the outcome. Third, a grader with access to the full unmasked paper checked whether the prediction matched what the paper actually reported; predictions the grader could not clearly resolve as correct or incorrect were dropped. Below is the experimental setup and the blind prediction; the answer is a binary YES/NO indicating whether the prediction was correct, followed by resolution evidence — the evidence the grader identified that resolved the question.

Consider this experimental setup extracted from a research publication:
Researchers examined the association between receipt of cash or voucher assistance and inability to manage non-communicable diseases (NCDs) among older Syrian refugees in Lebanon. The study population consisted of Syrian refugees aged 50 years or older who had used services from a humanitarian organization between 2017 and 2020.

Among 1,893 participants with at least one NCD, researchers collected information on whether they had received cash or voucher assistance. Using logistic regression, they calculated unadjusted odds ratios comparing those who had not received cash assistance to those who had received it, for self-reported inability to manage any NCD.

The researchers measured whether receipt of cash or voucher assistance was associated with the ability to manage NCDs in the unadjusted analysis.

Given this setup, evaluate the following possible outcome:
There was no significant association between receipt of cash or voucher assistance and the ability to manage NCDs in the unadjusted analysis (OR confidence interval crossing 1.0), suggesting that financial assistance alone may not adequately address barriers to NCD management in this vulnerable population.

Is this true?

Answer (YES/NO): NO